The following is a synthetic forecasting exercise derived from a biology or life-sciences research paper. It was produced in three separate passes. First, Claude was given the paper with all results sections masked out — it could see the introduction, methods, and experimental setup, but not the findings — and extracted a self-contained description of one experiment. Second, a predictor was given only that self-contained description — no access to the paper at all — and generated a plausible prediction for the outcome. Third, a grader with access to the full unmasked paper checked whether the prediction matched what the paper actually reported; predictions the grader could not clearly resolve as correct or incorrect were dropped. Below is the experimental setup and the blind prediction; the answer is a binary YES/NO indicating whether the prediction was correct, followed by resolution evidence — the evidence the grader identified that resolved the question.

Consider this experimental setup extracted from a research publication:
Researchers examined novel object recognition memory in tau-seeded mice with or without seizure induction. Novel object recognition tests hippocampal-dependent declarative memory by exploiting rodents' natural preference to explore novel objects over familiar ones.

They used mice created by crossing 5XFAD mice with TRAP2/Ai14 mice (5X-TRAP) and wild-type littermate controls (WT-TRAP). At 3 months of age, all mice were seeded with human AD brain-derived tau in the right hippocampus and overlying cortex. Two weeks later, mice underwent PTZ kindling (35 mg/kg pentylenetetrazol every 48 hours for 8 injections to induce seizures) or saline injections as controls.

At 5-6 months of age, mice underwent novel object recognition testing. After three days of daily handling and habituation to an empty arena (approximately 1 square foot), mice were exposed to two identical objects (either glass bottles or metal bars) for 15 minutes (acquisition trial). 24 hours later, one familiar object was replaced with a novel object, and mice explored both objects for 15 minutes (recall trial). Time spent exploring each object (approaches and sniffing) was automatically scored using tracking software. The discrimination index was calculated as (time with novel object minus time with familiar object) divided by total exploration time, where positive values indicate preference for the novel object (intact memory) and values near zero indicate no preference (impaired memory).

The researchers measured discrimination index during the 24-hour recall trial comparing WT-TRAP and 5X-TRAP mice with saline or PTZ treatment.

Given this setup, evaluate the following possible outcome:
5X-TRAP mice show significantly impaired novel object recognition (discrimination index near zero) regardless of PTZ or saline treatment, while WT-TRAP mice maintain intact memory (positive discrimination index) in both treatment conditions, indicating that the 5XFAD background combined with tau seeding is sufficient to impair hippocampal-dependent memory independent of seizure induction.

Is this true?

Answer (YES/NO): NO